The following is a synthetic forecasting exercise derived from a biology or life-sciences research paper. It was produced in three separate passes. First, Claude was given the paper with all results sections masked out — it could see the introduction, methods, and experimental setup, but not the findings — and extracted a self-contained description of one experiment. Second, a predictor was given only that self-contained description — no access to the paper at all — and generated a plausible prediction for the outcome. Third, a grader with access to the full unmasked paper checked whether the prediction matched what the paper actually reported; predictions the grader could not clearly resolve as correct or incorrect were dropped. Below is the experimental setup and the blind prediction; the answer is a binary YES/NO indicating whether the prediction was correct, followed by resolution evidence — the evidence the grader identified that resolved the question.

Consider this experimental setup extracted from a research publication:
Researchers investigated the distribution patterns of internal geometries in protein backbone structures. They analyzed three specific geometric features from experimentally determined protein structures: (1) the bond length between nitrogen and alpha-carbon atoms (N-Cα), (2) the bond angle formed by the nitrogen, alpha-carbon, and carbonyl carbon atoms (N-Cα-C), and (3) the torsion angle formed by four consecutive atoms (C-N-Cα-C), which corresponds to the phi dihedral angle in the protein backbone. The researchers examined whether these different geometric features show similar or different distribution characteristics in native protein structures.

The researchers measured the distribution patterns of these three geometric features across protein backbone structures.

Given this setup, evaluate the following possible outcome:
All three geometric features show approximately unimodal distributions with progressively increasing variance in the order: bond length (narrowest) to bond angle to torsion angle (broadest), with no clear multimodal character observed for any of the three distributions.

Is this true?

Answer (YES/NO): NO